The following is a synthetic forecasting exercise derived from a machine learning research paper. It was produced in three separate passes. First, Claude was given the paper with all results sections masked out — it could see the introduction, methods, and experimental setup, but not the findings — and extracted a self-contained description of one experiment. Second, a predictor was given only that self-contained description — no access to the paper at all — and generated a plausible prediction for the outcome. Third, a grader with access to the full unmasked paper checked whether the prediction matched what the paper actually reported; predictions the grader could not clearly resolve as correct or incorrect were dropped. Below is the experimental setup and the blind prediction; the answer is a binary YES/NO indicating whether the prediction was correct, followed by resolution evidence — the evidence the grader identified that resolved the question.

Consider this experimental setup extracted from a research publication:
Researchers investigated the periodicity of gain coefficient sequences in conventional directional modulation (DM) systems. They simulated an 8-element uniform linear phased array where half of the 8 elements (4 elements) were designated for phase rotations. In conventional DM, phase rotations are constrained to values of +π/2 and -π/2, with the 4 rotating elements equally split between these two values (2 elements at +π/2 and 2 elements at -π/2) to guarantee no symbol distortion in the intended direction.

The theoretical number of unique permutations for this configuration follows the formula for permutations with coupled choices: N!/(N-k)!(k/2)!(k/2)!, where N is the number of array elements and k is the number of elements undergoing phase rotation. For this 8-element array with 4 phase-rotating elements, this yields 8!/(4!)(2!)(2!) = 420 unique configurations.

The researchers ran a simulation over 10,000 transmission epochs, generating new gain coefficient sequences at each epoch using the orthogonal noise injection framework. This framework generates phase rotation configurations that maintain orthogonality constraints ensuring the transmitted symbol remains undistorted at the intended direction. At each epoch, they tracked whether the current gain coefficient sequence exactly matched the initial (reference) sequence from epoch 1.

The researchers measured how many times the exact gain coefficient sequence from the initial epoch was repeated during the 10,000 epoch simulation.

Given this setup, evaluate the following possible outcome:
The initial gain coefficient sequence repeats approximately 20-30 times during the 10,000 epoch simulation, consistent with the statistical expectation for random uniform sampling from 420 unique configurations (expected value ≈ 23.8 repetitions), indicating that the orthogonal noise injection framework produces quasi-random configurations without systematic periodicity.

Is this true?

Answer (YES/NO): NO